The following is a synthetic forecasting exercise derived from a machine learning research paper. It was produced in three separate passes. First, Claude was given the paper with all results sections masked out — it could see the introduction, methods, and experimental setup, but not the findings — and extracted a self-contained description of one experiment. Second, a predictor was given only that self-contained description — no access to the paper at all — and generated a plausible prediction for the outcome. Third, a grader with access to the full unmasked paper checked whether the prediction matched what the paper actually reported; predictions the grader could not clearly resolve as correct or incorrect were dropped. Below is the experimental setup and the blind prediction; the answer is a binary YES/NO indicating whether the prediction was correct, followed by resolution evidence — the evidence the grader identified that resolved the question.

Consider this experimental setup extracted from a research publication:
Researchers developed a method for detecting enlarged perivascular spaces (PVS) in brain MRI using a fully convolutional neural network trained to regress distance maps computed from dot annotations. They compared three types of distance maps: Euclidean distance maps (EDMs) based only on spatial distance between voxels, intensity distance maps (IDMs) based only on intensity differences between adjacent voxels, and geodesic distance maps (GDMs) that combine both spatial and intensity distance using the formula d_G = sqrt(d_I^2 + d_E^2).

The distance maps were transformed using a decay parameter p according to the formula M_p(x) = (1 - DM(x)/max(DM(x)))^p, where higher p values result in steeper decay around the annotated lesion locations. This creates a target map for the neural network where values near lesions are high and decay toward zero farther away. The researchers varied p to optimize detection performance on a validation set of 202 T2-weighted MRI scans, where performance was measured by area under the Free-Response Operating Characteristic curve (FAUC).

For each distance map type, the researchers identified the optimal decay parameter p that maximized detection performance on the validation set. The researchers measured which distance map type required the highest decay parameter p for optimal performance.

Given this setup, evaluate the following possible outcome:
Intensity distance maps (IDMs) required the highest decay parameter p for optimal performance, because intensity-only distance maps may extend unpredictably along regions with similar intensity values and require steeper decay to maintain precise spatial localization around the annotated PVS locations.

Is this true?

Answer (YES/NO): NO